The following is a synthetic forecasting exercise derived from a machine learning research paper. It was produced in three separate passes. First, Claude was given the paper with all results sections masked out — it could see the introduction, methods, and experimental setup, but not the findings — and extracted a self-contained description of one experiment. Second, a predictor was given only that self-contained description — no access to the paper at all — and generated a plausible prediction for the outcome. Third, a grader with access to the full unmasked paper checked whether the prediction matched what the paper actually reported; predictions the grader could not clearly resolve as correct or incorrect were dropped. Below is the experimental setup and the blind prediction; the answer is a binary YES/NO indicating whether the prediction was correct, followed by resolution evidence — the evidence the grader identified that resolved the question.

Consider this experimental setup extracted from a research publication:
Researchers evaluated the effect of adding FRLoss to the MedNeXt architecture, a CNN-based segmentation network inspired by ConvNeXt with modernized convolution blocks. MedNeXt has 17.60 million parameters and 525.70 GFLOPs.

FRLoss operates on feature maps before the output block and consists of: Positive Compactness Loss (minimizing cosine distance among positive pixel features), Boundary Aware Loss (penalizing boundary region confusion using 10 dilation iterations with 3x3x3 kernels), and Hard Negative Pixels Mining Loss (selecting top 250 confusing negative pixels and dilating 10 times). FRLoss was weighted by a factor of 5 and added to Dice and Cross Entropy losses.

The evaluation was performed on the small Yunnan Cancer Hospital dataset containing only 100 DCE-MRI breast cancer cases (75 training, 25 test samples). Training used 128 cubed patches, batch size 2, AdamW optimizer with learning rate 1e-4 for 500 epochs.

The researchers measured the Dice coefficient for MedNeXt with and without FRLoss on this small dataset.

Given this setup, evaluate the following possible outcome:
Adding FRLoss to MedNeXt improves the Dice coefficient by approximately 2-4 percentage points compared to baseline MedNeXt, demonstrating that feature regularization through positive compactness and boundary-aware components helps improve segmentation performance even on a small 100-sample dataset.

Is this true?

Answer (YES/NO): YES